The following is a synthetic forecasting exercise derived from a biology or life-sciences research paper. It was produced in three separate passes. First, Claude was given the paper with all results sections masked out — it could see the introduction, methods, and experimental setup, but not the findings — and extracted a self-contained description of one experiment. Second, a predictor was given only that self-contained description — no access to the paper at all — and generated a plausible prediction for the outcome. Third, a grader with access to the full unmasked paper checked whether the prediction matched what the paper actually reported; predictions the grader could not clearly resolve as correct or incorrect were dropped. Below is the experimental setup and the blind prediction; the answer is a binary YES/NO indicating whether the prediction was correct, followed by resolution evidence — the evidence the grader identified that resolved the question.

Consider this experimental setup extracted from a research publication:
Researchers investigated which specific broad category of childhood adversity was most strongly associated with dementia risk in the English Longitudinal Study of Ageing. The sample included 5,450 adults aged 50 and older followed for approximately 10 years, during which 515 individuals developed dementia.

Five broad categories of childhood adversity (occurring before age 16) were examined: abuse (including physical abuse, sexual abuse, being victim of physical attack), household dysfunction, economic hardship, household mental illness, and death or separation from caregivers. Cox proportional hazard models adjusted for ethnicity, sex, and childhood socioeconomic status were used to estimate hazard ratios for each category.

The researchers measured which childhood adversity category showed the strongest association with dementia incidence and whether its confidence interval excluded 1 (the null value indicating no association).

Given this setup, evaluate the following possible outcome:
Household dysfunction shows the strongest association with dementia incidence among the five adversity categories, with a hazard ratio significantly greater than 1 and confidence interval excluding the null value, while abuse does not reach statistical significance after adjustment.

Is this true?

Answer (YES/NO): NO